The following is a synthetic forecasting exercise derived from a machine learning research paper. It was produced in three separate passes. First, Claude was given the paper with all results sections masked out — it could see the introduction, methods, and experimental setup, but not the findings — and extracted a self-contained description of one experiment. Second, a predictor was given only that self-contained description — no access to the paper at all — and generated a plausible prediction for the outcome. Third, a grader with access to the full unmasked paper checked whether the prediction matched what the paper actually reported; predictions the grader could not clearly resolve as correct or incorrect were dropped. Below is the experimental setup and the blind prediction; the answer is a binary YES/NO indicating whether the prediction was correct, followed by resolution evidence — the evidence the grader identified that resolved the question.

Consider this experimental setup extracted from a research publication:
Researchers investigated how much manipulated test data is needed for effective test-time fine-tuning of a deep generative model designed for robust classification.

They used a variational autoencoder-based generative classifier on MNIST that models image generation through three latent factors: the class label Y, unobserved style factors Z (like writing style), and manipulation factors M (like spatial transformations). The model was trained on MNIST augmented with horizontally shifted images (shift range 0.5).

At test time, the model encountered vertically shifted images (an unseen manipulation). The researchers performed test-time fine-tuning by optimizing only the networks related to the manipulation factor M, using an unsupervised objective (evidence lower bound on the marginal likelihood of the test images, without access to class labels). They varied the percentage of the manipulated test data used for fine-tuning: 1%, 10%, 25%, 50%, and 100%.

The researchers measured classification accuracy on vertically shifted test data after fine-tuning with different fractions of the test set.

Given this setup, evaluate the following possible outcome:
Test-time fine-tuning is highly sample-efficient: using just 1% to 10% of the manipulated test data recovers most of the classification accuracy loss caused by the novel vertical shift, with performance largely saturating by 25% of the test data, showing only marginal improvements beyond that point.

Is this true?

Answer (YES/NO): YES